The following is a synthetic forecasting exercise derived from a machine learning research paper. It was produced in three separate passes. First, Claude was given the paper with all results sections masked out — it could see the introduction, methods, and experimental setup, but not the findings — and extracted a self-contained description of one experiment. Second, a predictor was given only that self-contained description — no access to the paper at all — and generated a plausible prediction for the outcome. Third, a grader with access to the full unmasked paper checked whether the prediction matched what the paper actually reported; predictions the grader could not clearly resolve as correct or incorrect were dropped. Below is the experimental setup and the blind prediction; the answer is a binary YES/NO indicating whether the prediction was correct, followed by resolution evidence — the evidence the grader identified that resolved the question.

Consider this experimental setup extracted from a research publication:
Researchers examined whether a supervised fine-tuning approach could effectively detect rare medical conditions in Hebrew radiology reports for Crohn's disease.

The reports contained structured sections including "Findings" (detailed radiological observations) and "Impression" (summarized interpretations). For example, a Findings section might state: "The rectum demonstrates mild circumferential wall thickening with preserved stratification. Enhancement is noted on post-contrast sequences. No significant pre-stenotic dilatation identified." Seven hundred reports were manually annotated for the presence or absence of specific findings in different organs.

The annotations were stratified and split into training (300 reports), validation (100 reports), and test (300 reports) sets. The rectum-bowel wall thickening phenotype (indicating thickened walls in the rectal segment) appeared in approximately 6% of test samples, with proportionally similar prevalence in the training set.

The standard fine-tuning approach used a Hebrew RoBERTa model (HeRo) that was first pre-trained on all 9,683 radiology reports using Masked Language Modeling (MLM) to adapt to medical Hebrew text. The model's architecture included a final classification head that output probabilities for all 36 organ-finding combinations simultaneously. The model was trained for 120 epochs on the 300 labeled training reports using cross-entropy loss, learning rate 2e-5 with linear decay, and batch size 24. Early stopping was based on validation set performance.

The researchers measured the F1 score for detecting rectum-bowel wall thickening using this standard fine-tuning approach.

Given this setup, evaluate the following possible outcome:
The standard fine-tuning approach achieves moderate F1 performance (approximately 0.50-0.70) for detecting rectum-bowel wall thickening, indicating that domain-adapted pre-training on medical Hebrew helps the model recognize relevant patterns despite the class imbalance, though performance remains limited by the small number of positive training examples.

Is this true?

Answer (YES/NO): NO